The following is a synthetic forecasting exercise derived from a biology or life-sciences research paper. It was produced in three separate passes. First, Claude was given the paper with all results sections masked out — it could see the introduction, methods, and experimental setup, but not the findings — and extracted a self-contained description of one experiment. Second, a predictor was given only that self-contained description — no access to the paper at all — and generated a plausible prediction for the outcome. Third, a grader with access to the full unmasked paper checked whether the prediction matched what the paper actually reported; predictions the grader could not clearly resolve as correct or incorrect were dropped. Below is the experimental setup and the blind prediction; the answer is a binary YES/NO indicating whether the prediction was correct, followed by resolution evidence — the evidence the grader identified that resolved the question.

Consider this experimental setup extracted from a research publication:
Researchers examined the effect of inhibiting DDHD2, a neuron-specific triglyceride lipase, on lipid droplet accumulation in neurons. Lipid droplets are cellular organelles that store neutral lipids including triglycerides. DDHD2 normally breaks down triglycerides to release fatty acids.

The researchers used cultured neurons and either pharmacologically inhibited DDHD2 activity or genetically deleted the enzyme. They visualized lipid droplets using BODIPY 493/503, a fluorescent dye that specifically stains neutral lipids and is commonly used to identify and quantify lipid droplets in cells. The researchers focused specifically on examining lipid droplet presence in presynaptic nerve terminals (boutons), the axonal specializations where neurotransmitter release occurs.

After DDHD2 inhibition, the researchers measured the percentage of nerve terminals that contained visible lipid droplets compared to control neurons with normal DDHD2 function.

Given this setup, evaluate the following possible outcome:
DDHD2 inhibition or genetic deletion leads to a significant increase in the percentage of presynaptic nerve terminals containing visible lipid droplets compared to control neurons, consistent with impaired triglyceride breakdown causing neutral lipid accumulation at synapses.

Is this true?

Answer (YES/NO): YES